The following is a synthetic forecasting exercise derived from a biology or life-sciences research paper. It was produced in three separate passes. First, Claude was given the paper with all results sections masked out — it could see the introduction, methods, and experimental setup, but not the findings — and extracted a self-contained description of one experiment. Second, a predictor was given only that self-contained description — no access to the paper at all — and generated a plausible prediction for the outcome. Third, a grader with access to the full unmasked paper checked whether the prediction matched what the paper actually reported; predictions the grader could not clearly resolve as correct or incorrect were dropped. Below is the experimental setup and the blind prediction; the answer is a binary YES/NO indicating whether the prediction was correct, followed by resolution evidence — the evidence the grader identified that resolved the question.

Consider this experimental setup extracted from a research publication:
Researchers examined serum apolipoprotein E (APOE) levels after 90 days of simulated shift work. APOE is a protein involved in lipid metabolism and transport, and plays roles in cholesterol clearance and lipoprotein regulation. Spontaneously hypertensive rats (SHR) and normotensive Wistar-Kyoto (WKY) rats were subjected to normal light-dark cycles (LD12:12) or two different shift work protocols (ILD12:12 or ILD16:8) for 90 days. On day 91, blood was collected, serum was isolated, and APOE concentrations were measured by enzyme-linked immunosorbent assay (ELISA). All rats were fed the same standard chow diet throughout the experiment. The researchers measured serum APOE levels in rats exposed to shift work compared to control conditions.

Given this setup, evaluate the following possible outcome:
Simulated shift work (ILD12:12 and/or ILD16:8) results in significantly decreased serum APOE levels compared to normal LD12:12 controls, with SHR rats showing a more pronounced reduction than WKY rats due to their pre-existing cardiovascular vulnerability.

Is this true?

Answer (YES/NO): NO